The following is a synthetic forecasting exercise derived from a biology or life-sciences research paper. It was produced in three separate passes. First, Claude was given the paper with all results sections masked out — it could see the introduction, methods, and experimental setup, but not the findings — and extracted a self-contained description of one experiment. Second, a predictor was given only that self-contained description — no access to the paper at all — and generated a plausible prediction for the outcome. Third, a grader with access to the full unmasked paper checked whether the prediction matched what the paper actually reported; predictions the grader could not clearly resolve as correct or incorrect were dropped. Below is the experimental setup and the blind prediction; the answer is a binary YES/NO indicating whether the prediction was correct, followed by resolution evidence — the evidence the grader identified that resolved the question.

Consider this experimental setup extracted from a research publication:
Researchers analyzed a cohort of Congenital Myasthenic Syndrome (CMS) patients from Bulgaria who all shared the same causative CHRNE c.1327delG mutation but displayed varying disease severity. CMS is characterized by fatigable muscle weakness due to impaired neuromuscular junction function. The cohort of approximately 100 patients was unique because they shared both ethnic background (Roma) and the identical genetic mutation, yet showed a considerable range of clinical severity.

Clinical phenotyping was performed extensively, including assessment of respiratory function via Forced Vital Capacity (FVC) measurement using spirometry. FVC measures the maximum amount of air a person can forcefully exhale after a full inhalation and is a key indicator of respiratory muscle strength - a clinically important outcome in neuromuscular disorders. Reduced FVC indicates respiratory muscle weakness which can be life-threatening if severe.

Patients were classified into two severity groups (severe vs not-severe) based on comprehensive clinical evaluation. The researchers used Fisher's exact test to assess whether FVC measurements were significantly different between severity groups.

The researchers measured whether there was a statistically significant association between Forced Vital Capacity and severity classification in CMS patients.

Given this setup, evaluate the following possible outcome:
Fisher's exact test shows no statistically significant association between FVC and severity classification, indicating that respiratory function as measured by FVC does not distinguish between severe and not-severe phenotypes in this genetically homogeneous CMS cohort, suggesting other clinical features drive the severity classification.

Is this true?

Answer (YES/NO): NO